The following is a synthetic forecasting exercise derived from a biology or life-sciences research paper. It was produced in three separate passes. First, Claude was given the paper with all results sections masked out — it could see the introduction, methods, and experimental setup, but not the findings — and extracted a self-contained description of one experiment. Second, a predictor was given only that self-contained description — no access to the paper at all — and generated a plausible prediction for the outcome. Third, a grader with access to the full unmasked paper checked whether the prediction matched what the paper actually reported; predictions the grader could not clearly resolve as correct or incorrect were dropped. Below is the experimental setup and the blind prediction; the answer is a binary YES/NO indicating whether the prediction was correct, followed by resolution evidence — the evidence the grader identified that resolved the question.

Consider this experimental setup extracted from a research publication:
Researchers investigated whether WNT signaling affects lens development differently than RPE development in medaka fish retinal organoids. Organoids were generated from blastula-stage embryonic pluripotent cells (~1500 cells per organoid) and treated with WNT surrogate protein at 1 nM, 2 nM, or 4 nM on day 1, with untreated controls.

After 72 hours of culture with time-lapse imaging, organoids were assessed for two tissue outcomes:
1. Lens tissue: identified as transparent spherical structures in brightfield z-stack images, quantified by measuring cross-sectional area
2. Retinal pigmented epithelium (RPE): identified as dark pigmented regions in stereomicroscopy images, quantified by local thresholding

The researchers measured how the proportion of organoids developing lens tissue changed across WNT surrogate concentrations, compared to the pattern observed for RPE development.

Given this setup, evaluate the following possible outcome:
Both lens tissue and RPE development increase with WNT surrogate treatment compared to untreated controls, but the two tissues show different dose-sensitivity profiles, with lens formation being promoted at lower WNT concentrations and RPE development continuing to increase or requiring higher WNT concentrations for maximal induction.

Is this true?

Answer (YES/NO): NO